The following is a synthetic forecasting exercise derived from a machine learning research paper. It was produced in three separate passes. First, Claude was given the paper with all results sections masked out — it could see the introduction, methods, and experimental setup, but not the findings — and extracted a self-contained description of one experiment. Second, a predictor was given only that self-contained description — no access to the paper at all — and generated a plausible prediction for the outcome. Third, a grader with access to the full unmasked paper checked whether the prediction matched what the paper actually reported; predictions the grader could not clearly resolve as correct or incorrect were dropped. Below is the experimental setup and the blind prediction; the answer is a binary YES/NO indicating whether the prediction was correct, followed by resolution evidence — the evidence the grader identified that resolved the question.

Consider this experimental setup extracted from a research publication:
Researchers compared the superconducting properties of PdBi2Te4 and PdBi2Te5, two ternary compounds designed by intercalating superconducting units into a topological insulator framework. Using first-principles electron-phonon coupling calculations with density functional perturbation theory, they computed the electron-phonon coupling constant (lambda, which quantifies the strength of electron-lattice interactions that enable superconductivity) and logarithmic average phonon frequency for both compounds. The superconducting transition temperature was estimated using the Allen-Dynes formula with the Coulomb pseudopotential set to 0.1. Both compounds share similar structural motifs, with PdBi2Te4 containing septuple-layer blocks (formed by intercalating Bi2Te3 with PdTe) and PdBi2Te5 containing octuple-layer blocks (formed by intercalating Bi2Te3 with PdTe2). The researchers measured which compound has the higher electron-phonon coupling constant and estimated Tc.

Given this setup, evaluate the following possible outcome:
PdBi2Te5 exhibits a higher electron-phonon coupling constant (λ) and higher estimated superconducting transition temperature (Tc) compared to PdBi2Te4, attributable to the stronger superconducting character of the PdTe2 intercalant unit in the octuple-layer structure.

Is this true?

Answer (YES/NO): NO